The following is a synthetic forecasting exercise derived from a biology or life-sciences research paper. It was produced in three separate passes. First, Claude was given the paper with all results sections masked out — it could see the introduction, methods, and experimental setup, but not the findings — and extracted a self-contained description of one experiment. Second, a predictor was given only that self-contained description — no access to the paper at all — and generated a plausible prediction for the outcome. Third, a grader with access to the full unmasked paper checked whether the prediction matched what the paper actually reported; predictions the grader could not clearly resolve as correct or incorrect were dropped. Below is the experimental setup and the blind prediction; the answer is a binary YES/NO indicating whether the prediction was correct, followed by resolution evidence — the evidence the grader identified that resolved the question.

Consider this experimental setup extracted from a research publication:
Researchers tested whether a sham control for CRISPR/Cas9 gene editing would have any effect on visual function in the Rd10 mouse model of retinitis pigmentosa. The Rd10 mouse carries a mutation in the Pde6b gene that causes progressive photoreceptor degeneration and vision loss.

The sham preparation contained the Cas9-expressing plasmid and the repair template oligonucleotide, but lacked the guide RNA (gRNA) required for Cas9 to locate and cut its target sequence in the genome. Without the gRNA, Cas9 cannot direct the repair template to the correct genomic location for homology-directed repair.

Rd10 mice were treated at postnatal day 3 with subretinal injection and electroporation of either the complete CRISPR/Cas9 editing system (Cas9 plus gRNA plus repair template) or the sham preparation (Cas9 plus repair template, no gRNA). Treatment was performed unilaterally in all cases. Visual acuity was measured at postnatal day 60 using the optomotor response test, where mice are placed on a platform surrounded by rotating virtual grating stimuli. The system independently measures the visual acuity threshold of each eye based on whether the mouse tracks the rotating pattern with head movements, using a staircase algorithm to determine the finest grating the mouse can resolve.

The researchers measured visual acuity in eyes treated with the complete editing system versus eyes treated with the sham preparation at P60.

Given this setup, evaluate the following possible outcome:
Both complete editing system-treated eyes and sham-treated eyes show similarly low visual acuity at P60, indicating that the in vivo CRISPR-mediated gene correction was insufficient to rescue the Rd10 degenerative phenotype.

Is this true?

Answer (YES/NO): NO